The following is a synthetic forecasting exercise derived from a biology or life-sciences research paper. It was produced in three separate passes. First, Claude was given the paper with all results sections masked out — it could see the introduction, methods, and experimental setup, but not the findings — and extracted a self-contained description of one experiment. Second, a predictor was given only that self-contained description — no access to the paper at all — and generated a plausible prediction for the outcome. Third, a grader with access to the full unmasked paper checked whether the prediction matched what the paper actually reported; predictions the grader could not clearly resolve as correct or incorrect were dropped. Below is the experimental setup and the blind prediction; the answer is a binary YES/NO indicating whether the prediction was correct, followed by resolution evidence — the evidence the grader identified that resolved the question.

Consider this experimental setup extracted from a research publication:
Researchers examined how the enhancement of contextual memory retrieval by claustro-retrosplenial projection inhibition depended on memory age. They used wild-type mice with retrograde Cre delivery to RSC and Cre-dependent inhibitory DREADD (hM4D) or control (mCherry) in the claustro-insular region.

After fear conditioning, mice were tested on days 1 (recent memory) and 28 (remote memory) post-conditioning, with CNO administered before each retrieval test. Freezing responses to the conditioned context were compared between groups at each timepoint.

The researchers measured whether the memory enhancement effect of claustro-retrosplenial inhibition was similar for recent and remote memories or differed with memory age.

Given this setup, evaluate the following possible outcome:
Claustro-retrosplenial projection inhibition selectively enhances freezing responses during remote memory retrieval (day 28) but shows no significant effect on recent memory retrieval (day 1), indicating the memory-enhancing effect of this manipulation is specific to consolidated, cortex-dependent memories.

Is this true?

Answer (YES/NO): NO